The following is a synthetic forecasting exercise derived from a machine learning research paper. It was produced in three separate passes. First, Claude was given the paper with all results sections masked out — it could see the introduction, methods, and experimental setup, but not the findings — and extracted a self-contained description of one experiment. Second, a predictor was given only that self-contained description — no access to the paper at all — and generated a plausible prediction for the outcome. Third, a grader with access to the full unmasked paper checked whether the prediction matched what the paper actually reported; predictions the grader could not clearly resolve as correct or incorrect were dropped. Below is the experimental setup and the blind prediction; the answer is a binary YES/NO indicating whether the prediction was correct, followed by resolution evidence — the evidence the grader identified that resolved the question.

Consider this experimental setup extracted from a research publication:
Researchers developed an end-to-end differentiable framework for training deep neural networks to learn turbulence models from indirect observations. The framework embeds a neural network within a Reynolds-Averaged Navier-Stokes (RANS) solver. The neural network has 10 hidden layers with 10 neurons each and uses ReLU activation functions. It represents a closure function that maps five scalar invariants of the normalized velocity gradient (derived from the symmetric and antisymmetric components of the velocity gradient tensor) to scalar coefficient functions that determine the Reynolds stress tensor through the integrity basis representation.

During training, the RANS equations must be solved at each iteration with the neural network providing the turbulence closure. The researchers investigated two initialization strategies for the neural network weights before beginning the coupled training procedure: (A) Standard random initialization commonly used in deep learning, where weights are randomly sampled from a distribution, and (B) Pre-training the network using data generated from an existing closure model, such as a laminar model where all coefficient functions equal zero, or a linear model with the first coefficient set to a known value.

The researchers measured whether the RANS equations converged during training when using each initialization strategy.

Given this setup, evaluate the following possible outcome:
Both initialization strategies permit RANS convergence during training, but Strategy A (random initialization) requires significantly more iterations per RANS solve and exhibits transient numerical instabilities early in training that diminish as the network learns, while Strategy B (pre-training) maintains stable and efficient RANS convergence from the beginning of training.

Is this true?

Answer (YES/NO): NO